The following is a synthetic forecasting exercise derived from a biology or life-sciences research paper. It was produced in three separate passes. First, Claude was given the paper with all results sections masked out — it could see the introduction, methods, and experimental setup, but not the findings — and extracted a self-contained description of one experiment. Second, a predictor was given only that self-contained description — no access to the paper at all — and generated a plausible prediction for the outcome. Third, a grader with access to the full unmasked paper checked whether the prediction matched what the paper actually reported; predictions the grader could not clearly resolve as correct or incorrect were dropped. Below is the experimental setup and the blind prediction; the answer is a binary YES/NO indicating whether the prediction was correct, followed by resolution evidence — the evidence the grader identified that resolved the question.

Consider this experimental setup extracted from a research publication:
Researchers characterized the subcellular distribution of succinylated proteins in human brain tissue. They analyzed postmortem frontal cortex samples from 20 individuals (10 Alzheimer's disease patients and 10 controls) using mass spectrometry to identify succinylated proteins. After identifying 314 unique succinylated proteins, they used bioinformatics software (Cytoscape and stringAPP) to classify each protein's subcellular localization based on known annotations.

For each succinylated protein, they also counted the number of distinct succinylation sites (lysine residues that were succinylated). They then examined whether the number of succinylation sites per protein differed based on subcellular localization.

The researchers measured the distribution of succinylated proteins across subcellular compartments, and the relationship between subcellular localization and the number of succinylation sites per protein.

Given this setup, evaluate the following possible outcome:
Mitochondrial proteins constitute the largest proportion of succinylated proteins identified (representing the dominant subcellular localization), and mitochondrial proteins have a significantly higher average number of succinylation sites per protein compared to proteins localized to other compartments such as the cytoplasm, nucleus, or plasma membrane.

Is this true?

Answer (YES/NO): YES